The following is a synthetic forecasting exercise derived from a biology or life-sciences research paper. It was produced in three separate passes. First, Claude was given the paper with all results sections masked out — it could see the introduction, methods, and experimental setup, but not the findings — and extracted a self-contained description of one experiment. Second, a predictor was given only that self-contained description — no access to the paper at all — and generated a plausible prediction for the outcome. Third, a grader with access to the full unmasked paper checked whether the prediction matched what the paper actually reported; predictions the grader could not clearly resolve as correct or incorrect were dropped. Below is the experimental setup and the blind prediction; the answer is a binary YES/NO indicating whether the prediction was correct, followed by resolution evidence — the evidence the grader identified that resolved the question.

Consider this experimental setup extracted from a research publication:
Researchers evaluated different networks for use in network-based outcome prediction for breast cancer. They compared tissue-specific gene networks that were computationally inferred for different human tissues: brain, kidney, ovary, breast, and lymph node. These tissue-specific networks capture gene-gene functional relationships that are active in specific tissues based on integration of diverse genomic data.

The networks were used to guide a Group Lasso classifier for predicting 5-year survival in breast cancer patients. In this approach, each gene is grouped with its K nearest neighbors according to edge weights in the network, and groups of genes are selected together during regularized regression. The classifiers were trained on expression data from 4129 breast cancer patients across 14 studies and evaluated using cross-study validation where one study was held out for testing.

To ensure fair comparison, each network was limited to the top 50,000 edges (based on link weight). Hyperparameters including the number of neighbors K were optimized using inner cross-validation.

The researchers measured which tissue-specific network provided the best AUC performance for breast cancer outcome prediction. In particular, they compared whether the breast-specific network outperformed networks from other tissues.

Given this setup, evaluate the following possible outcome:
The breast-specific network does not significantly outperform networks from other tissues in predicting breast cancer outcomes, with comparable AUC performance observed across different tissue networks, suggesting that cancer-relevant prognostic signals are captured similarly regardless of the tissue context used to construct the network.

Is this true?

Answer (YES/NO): NO